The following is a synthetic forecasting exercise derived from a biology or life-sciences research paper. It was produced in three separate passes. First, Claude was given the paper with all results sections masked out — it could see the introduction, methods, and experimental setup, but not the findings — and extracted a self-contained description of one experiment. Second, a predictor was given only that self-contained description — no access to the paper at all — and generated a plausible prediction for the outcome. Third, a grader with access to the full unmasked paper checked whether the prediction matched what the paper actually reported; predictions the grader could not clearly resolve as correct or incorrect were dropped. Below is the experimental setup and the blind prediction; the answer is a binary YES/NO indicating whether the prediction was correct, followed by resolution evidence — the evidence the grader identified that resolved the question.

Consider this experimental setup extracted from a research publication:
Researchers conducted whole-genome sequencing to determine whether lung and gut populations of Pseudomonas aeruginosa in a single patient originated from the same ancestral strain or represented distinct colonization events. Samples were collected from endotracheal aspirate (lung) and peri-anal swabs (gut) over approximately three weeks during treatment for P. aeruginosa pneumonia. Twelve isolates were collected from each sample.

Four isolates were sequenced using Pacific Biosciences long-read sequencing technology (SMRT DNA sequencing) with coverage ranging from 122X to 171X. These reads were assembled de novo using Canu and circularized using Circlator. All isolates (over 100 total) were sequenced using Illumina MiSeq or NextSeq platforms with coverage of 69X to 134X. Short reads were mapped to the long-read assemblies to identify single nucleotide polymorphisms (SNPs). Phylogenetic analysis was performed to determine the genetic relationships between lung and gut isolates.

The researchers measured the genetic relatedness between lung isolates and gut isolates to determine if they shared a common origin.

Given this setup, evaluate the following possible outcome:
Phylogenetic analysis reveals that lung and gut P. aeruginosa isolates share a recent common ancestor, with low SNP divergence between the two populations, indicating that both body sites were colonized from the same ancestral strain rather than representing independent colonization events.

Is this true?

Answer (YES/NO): NO